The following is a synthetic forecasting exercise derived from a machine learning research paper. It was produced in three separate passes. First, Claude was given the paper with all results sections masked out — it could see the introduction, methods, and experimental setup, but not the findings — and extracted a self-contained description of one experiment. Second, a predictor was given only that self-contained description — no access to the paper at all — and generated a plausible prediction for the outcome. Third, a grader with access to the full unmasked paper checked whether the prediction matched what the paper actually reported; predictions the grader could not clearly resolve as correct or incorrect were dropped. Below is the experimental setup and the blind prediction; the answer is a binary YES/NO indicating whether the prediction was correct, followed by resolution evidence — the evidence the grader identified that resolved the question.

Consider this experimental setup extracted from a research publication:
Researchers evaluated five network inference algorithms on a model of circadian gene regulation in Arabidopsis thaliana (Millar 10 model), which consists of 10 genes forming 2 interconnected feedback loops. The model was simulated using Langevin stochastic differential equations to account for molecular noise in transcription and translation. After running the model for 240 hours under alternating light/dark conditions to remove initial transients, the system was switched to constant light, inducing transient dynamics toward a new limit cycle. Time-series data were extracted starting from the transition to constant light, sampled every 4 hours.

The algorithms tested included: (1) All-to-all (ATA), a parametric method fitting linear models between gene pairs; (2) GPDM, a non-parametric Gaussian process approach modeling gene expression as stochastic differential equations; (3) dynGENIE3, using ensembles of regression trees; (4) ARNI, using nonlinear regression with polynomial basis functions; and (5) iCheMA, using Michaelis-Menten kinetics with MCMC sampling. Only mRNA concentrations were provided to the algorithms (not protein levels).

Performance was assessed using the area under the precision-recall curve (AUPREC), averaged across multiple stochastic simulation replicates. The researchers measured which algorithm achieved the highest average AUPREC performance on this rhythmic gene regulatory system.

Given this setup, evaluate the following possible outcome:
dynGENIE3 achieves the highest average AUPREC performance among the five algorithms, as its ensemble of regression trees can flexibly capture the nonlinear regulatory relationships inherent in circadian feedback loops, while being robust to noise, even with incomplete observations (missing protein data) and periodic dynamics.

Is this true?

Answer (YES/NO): NO